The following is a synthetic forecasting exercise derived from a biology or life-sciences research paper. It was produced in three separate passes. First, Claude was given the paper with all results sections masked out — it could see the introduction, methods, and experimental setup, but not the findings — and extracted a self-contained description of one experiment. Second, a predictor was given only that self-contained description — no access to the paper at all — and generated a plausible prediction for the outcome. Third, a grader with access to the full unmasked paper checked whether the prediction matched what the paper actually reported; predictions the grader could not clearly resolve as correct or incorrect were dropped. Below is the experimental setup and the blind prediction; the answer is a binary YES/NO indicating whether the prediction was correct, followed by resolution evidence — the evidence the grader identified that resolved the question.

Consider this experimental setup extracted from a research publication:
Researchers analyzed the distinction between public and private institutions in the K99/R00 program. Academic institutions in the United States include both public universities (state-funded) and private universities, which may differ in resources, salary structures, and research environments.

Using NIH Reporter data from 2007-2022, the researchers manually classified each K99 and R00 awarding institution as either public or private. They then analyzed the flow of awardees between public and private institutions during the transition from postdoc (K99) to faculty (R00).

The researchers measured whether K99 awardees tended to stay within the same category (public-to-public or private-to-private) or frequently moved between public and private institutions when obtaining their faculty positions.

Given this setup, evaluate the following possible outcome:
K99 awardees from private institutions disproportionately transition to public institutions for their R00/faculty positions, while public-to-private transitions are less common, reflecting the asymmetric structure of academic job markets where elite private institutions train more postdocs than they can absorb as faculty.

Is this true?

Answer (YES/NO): NO